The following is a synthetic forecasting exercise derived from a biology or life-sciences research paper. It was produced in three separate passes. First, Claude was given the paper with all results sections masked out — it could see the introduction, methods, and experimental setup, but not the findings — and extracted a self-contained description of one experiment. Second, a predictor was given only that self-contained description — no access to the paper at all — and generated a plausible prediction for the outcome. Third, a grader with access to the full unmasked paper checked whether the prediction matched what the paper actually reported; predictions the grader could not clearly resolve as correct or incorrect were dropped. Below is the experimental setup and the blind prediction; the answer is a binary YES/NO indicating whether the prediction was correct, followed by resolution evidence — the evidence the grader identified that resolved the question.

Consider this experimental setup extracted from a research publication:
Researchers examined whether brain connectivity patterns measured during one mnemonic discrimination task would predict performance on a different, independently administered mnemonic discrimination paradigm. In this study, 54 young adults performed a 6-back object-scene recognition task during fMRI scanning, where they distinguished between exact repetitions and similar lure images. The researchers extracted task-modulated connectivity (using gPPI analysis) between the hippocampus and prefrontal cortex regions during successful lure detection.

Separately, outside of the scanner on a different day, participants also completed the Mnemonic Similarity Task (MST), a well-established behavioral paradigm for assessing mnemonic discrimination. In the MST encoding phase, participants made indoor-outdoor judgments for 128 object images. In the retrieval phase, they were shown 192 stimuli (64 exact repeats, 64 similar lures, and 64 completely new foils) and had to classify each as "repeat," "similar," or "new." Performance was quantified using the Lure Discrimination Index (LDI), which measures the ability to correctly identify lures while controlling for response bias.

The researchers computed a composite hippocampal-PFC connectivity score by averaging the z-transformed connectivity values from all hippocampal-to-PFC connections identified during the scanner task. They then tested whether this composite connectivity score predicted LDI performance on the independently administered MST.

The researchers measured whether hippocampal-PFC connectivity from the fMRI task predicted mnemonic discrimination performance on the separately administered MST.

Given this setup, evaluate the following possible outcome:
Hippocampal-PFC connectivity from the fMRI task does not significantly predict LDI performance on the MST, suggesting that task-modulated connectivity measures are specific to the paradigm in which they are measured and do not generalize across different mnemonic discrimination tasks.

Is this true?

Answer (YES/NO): NO